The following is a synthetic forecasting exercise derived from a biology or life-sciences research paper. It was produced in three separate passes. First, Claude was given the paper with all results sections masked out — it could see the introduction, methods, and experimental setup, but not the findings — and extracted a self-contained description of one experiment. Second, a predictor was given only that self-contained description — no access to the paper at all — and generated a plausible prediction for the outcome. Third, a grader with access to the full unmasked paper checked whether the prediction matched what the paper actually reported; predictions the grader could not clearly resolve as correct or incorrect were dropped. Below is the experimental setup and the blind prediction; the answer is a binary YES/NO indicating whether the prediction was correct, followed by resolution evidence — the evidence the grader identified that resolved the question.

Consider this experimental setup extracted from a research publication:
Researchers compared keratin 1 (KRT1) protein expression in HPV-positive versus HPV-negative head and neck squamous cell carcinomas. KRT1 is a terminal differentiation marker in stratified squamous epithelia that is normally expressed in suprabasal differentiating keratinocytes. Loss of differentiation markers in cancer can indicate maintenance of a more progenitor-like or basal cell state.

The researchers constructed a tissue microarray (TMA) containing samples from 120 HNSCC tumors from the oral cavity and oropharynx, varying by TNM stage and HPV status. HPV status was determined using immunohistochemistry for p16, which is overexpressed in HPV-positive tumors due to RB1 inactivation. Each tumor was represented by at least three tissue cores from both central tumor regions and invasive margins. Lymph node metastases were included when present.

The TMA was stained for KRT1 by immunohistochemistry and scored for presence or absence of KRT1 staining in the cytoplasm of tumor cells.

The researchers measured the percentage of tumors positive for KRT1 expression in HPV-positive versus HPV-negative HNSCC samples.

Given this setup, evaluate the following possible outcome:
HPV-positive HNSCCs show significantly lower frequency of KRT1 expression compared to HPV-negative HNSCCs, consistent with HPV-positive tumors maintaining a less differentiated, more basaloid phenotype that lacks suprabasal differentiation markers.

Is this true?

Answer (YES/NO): YES